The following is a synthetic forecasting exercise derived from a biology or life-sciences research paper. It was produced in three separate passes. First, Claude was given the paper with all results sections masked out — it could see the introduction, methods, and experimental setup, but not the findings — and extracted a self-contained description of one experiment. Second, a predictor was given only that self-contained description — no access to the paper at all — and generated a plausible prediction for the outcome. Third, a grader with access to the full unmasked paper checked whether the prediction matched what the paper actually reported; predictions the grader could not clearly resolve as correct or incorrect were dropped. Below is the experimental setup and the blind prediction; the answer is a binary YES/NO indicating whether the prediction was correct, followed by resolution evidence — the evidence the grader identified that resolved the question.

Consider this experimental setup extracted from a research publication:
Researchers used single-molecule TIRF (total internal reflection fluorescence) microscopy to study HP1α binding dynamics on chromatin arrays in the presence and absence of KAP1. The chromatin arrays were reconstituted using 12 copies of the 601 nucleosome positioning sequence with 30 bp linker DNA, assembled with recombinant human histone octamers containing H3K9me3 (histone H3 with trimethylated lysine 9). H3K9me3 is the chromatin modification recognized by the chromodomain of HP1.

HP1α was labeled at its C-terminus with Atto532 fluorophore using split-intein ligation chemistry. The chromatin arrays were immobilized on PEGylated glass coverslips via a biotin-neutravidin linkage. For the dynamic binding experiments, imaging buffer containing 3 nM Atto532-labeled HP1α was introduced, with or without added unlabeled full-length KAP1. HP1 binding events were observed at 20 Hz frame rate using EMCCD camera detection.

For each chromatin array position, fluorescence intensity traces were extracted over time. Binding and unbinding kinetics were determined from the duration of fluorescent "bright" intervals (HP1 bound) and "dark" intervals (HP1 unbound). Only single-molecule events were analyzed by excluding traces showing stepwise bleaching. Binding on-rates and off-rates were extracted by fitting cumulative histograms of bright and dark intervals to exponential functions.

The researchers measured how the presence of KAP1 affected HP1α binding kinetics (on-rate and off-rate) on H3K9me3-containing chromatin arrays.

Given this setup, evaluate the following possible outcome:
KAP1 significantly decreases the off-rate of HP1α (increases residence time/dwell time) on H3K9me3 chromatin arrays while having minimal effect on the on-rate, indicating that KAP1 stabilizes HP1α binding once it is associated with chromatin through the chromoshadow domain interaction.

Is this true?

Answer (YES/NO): NO